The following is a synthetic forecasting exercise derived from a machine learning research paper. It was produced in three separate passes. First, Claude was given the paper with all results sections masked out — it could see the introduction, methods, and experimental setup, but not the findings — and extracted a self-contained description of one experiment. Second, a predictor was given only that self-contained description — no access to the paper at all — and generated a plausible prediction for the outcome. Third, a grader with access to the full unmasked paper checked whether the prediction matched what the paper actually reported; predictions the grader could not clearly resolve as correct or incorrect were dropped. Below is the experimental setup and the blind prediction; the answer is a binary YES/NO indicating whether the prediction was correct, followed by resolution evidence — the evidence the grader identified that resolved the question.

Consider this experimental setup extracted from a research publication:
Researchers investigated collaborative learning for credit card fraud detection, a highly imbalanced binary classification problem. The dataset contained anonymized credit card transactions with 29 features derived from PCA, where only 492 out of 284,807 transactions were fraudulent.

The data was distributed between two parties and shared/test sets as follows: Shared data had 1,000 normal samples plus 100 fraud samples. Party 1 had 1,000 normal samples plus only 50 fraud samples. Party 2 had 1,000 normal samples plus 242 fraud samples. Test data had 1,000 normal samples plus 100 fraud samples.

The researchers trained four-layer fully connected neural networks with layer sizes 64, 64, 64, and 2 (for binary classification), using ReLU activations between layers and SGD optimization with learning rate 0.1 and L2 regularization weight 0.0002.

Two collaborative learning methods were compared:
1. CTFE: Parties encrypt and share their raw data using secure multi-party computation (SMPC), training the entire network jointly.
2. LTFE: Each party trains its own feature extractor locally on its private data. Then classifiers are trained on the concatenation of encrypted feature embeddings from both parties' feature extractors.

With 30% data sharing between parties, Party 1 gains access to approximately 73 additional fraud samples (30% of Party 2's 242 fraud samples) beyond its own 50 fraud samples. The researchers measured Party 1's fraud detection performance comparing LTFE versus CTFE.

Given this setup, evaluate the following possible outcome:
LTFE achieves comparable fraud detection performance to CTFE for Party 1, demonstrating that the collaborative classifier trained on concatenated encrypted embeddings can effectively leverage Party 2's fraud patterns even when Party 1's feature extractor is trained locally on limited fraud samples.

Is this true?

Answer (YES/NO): YES